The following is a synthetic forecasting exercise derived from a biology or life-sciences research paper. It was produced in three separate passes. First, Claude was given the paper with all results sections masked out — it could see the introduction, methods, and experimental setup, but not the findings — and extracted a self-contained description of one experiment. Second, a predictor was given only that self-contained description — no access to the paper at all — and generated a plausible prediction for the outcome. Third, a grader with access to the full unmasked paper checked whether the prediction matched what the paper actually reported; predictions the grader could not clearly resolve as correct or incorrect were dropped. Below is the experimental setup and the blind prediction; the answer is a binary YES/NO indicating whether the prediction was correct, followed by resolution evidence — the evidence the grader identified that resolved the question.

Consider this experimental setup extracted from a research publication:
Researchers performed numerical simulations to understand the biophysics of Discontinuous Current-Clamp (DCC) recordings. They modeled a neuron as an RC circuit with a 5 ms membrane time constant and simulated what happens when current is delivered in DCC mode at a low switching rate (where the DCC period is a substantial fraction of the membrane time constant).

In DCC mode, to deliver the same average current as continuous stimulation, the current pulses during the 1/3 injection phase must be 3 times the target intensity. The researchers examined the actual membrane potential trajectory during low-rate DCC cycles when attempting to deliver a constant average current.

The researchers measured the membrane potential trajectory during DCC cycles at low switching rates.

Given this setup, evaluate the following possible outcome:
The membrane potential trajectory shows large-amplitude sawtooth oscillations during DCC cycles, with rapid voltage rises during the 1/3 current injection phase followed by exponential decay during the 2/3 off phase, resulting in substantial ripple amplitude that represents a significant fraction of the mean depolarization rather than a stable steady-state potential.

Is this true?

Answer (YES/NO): YES